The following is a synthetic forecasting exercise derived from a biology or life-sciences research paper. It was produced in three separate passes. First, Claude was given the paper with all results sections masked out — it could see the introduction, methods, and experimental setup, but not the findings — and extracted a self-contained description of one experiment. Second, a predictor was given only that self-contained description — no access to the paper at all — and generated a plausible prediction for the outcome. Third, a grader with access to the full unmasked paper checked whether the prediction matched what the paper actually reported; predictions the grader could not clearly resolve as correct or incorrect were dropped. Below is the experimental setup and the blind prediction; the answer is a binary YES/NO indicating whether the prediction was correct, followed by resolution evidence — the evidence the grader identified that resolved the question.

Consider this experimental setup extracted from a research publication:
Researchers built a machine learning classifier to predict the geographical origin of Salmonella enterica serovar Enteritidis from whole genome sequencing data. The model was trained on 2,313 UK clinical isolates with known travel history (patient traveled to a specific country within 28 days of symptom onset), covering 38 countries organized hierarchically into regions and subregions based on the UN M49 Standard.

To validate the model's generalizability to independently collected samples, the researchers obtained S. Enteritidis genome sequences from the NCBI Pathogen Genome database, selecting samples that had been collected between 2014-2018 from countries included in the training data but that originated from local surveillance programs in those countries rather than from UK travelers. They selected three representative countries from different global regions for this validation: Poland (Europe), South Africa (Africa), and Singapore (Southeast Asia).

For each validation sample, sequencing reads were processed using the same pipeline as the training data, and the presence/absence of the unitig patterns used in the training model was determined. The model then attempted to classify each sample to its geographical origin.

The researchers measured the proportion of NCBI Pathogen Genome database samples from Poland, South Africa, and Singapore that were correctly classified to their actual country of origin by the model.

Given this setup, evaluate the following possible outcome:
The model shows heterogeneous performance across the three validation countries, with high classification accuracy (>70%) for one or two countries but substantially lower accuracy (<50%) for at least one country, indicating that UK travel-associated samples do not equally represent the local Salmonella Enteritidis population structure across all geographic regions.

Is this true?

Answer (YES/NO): NO